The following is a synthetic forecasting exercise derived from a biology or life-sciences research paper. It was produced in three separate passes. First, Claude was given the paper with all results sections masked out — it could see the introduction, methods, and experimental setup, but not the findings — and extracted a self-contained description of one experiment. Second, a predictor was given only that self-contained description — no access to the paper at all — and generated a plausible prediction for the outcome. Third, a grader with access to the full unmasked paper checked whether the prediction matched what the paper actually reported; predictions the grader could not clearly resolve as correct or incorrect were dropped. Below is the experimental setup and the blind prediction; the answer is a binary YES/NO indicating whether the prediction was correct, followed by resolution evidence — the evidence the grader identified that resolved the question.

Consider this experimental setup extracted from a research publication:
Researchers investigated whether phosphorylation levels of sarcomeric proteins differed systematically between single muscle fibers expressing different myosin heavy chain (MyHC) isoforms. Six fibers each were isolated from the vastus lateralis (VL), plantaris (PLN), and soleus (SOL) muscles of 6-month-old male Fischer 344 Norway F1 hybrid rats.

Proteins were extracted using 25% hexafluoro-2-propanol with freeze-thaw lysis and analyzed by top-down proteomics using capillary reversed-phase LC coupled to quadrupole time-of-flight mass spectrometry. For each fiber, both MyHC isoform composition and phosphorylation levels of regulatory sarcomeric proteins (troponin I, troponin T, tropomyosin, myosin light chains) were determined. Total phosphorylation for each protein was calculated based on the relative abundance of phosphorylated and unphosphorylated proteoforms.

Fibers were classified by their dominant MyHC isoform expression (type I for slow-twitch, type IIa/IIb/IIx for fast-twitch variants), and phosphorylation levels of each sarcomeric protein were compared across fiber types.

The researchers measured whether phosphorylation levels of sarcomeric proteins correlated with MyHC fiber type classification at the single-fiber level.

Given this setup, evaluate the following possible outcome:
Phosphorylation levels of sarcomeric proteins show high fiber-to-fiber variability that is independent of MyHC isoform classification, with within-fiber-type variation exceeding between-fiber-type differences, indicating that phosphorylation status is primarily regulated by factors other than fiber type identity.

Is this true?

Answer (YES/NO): NO